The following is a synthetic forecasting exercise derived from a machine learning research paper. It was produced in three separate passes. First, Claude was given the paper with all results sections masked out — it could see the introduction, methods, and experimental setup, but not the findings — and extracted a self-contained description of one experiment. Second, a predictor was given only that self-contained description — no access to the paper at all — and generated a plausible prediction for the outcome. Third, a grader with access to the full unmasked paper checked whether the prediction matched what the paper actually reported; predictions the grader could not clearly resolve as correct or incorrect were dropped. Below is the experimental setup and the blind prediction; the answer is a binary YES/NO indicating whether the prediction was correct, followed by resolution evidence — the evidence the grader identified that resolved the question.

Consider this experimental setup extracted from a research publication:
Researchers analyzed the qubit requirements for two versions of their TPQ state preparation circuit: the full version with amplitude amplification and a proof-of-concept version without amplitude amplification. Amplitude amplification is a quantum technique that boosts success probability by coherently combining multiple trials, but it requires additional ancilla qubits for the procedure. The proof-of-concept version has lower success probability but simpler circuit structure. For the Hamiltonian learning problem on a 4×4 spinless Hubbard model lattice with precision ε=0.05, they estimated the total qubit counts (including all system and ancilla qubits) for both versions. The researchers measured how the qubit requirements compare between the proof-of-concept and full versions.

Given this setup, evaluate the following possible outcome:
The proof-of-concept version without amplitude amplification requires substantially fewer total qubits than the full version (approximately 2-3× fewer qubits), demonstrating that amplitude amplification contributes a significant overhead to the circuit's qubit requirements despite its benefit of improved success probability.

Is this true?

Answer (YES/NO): NO